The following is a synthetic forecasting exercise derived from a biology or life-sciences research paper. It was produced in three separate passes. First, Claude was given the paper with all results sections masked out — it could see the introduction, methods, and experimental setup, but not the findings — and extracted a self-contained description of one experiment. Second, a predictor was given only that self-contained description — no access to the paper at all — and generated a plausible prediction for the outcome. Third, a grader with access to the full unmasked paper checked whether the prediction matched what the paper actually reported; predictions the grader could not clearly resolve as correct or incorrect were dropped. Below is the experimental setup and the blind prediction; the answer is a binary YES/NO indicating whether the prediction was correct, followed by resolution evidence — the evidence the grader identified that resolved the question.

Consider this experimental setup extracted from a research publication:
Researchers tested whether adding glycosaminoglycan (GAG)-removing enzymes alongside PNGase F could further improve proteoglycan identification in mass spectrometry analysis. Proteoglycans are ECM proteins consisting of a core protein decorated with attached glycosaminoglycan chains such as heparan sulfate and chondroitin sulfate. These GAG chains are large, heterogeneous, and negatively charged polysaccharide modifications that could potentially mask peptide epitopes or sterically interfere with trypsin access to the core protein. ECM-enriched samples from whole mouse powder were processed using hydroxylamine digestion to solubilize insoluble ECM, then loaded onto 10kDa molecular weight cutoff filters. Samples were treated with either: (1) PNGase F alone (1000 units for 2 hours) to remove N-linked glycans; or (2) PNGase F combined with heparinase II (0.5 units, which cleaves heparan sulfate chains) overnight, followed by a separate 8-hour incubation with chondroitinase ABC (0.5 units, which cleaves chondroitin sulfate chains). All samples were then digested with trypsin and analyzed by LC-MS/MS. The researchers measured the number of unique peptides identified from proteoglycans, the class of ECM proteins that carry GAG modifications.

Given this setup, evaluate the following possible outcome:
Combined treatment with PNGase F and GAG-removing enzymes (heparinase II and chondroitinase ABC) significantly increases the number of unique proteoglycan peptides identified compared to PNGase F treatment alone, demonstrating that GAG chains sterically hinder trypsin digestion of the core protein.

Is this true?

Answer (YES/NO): NO